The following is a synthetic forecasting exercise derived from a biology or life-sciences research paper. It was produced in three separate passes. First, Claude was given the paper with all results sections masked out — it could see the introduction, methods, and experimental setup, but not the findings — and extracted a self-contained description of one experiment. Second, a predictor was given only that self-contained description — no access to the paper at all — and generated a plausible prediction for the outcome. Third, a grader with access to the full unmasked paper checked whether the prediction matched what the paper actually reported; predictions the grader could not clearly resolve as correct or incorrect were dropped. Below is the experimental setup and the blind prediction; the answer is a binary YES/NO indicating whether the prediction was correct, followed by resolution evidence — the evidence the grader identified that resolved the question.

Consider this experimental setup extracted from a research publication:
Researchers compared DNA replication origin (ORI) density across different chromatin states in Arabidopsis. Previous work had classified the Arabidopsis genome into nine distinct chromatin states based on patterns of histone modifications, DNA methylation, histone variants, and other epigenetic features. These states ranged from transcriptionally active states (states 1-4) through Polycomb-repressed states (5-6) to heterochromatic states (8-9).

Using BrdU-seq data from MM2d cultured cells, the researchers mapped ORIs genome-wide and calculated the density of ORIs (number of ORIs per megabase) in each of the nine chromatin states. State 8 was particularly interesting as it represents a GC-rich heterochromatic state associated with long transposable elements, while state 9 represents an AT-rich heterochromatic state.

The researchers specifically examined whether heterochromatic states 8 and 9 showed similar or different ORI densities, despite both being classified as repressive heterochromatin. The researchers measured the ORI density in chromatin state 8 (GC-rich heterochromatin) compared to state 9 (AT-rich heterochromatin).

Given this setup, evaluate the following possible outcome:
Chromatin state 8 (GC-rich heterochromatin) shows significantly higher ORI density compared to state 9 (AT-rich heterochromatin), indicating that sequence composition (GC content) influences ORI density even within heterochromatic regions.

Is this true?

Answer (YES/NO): NO